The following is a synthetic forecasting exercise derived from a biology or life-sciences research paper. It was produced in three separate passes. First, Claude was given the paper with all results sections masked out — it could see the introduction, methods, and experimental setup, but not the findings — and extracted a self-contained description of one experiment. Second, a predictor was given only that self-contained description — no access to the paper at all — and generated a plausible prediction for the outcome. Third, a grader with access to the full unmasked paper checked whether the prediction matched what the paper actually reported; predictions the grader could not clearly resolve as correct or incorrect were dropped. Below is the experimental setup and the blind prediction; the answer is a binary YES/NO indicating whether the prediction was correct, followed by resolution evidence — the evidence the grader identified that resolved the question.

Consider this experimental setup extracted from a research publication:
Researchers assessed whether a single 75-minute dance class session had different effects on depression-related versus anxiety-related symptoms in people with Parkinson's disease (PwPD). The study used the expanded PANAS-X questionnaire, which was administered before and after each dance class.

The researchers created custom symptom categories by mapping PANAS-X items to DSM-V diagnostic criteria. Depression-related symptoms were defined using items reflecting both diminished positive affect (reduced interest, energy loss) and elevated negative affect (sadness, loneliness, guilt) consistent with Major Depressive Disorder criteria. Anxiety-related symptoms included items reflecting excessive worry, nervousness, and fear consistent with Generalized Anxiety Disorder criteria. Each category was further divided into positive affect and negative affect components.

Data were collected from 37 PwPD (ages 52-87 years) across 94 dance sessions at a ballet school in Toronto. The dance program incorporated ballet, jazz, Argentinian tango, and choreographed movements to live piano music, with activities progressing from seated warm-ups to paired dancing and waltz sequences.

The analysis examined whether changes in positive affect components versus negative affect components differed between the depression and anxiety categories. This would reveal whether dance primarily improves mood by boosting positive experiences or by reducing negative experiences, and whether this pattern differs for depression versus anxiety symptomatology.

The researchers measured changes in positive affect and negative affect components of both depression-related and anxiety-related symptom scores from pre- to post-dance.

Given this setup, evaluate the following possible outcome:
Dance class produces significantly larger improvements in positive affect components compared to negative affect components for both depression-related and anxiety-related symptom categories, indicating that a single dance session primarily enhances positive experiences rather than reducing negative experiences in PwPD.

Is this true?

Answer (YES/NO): NO